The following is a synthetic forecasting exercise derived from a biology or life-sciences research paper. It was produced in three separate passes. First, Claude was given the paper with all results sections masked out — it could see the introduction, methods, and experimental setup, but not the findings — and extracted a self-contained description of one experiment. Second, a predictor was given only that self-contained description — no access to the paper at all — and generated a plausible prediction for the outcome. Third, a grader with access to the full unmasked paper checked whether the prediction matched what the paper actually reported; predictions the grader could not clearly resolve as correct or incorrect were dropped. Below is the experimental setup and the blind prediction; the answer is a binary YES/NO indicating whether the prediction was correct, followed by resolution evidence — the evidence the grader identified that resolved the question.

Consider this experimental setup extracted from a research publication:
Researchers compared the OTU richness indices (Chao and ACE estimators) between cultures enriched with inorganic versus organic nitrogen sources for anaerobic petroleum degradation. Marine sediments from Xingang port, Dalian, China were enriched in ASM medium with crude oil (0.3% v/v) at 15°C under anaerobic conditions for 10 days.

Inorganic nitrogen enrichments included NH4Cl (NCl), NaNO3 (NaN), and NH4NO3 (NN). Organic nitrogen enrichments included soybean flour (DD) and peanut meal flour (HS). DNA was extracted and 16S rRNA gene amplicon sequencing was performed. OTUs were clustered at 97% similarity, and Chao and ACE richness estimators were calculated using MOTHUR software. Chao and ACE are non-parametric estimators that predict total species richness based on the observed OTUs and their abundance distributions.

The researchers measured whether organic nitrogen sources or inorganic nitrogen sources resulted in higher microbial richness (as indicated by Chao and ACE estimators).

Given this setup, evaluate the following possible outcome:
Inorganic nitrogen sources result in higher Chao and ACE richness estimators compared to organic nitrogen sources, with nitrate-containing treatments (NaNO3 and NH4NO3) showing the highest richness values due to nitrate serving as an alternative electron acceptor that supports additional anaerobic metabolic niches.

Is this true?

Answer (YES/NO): NO